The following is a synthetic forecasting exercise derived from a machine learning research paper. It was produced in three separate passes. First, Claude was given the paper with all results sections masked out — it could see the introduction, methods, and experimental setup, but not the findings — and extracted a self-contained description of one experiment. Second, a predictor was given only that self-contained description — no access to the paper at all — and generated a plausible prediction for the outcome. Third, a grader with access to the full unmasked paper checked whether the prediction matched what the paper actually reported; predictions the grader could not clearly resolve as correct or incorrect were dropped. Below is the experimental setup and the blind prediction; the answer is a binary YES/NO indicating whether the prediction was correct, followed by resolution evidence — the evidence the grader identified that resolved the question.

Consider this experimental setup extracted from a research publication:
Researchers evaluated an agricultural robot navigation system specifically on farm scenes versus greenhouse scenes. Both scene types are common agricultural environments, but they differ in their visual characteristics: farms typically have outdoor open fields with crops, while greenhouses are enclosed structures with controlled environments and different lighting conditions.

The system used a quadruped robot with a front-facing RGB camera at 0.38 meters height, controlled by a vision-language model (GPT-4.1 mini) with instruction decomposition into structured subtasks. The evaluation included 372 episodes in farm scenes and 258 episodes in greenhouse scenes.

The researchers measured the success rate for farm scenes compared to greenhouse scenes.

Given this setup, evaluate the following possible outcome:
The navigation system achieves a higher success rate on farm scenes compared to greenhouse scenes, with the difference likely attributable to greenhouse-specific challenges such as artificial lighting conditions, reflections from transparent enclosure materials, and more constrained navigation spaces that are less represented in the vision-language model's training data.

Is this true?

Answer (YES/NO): YES